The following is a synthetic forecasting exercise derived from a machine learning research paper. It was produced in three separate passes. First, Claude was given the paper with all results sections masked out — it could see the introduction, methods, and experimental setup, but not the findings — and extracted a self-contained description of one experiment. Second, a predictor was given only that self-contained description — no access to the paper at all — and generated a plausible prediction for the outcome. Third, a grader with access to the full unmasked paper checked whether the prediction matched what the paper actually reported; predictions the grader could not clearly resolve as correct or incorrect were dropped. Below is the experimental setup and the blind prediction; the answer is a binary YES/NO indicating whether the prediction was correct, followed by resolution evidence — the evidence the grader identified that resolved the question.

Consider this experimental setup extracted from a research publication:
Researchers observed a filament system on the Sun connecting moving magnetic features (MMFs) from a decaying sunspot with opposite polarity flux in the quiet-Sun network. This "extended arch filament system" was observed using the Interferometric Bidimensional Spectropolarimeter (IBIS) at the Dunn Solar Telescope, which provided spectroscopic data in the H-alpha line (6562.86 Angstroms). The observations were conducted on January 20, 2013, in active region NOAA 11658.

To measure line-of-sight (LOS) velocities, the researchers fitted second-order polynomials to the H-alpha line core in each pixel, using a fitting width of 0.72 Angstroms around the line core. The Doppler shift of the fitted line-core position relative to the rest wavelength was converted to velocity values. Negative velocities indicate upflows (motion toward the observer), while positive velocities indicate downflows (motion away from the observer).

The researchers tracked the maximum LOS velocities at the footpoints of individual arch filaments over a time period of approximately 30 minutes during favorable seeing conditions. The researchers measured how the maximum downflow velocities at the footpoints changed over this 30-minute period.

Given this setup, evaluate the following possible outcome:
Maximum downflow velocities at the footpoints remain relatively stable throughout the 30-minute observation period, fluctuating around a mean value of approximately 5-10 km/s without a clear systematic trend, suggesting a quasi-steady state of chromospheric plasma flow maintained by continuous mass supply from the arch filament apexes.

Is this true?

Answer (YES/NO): NO